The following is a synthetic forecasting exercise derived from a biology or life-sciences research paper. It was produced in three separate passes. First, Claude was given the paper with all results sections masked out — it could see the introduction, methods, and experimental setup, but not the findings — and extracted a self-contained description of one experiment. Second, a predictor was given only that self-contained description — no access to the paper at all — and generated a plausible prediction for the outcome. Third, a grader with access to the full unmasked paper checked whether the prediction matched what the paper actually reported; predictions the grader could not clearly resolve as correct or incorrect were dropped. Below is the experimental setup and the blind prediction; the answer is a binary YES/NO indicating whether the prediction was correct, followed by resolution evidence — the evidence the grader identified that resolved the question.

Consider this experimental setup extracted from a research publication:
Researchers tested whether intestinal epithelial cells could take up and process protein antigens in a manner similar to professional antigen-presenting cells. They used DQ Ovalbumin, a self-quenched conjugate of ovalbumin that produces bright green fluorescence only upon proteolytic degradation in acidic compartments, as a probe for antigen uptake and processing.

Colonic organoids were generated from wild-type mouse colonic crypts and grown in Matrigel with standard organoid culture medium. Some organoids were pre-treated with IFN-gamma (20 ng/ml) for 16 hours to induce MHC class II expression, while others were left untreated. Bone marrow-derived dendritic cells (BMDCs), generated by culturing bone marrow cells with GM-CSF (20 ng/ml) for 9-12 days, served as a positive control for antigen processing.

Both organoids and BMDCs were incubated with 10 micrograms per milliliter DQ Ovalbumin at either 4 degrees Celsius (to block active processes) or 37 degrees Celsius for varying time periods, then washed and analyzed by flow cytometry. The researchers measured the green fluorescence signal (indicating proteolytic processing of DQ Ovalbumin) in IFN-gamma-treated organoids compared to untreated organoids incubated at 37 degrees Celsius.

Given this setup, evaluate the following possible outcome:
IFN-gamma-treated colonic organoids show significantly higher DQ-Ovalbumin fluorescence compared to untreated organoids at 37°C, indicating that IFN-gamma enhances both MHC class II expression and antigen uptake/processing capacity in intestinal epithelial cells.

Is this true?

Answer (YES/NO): YES